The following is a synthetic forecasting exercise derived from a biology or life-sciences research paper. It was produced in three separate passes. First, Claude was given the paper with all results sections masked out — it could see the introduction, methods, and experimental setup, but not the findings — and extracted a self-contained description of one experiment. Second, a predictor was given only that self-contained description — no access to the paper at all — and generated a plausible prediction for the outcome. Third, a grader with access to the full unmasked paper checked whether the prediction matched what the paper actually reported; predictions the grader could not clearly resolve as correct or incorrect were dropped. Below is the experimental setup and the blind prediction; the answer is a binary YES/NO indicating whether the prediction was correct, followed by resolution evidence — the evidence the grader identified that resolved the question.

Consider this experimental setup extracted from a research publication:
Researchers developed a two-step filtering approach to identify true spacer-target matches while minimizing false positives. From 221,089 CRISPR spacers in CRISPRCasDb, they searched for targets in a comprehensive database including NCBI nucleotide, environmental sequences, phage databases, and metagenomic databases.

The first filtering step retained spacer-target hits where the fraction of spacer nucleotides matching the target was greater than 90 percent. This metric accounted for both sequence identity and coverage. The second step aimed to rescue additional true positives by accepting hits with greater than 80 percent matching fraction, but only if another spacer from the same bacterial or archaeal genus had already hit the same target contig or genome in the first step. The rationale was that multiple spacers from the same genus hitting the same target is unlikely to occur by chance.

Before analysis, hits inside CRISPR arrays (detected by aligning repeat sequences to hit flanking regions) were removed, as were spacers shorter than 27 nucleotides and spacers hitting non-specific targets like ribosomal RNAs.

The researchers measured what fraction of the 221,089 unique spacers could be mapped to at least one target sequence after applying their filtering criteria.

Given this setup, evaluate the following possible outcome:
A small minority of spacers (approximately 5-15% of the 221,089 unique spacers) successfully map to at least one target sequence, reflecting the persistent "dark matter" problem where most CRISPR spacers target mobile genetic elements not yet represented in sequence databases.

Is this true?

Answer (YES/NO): NO